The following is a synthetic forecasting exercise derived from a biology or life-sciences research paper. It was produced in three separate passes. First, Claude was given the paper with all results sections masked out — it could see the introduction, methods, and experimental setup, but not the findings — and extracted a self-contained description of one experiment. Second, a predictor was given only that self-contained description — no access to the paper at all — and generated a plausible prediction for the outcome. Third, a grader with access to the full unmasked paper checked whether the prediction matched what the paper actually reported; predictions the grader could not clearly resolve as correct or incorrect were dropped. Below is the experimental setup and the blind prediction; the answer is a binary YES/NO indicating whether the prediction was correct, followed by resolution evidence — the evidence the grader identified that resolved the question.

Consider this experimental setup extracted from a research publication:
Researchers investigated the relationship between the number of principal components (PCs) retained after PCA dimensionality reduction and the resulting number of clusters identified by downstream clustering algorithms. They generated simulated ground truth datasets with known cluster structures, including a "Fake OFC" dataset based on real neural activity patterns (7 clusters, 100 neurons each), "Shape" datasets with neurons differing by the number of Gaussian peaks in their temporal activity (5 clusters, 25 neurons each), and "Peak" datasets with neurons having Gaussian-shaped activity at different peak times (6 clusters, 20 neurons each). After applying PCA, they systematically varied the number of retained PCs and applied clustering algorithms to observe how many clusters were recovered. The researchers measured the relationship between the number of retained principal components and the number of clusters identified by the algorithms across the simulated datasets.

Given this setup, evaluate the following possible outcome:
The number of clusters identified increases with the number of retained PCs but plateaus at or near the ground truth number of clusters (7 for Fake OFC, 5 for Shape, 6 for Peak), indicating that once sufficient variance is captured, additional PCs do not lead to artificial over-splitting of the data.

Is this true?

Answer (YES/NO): NO